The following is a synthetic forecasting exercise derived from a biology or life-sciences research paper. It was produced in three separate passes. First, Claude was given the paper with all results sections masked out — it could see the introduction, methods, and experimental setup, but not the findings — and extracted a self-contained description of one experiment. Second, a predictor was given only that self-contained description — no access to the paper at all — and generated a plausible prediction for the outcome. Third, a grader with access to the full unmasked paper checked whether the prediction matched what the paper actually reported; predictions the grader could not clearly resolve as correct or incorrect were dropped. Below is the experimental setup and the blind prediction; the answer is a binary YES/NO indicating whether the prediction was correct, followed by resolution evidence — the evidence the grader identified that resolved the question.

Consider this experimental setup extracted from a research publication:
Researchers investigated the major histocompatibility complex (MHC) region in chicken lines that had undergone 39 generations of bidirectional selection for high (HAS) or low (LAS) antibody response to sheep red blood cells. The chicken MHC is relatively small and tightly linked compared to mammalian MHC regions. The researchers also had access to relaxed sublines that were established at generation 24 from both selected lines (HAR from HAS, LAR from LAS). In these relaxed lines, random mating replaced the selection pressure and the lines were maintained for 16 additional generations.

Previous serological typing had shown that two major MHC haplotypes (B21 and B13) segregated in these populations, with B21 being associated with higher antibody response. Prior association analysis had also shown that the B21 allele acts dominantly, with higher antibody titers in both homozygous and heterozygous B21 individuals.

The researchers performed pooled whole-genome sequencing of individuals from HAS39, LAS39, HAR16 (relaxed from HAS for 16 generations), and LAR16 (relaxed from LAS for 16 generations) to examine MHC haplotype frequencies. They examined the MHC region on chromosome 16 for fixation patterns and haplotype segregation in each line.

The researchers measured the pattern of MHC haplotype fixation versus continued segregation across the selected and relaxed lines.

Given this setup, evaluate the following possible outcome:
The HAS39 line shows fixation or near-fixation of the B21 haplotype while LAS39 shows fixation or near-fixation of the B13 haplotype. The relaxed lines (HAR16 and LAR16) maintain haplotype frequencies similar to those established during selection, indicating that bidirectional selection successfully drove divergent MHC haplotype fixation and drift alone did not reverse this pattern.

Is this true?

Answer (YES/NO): NO